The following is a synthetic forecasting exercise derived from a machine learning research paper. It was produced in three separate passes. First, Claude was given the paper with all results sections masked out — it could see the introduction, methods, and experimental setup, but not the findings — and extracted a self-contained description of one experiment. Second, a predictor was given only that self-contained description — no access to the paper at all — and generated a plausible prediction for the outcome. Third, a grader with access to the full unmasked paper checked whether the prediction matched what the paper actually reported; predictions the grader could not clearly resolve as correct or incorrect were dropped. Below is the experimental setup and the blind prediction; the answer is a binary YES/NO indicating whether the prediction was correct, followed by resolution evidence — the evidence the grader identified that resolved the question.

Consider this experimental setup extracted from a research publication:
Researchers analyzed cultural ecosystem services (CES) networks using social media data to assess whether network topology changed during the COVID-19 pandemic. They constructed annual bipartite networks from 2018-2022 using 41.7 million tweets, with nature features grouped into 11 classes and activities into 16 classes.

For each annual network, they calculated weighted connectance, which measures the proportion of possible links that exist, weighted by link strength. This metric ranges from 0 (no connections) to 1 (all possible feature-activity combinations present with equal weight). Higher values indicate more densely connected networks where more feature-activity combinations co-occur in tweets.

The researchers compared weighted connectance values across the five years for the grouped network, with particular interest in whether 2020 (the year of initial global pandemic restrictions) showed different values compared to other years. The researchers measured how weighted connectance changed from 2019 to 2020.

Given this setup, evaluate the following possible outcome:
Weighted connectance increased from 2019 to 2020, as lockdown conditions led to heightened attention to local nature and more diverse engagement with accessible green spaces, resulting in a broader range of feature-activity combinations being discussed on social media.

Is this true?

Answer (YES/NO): NO